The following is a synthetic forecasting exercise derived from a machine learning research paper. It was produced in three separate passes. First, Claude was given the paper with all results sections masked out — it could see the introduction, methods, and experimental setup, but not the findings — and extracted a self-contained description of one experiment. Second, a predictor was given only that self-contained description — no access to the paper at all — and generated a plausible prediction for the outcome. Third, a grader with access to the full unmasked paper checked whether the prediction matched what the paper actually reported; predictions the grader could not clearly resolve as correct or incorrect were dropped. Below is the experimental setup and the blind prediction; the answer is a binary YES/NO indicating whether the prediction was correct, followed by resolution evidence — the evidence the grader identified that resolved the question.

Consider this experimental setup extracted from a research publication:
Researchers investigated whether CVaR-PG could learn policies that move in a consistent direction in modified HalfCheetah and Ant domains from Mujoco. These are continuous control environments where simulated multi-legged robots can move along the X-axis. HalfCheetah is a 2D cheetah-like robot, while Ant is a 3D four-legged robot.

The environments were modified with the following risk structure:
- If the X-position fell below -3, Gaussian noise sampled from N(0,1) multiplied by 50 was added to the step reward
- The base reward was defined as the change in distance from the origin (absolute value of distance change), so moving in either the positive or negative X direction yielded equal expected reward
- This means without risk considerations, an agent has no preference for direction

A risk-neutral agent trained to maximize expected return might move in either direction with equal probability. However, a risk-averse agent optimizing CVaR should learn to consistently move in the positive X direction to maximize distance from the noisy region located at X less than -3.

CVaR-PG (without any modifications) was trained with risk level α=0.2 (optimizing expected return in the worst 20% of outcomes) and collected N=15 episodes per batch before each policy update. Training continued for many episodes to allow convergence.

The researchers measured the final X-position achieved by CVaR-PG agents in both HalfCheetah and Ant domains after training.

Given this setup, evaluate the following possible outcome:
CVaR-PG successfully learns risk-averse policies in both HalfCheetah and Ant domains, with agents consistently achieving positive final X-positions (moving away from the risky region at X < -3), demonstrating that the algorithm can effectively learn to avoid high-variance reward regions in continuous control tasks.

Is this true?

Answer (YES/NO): NO